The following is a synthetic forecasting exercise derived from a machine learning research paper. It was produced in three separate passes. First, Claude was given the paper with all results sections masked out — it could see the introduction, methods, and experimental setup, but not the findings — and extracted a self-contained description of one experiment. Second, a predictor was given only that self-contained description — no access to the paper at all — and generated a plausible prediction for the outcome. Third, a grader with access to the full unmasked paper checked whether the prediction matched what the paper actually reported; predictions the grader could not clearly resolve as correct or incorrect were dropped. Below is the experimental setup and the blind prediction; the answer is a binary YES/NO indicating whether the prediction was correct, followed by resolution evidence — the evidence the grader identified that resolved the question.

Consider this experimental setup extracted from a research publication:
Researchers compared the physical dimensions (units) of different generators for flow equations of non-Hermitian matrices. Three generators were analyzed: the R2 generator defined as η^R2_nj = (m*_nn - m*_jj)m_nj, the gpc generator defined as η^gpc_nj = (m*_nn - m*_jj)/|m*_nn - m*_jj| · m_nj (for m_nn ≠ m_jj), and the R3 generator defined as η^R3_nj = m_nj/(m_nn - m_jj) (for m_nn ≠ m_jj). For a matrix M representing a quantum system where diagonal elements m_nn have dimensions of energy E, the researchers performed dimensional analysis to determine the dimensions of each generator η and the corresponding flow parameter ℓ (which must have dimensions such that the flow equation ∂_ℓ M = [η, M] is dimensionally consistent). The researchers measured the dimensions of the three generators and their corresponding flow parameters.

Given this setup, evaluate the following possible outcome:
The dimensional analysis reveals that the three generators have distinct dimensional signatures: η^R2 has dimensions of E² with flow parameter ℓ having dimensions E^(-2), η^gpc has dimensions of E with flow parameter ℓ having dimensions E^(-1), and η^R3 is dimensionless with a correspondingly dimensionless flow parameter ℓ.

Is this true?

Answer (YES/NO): YES